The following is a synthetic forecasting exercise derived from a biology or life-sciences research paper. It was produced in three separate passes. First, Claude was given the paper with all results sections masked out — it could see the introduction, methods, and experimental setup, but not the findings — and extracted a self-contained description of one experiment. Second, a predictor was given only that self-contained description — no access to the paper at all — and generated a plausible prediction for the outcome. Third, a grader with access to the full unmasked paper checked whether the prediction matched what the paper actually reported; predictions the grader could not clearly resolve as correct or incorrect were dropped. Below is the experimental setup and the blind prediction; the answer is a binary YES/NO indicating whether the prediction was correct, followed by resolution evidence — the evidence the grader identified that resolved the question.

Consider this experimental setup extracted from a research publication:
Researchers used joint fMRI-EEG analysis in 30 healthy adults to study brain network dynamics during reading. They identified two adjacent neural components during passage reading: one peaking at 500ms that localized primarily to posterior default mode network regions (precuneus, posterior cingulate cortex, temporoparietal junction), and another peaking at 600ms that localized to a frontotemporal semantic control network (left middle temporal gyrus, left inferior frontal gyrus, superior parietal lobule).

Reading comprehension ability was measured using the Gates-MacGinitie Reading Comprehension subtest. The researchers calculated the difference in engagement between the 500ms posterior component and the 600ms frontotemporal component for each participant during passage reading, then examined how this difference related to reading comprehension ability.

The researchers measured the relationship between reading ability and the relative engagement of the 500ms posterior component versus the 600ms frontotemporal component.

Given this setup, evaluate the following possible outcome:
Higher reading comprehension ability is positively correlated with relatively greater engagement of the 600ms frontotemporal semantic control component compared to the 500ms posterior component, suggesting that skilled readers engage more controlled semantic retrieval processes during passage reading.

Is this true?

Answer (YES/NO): NO